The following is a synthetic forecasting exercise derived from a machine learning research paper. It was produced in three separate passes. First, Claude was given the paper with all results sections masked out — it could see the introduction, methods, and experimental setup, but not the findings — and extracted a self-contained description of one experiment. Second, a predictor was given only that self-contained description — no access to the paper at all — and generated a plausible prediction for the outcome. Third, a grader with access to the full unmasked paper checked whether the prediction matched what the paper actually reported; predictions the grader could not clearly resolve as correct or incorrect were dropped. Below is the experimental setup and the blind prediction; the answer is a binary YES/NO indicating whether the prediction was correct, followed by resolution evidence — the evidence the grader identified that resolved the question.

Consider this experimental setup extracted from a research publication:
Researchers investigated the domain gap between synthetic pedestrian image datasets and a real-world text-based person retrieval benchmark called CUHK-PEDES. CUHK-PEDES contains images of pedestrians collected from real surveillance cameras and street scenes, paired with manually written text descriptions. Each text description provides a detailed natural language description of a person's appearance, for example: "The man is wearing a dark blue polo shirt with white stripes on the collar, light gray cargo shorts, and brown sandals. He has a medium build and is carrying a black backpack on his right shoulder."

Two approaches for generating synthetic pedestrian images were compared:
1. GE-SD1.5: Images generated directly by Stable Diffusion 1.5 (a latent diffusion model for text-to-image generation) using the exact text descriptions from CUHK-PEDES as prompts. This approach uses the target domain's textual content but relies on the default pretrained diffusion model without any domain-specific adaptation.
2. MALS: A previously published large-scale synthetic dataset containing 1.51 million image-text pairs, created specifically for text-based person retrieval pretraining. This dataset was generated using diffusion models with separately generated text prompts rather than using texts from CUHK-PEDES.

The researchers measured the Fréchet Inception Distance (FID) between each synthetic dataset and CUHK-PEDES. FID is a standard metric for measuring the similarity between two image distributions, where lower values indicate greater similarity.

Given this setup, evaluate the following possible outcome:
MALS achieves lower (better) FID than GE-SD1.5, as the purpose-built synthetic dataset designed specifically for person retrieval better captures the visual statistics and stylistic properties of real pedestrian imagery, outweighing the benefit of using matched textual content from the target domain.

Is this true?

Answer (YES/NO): YES